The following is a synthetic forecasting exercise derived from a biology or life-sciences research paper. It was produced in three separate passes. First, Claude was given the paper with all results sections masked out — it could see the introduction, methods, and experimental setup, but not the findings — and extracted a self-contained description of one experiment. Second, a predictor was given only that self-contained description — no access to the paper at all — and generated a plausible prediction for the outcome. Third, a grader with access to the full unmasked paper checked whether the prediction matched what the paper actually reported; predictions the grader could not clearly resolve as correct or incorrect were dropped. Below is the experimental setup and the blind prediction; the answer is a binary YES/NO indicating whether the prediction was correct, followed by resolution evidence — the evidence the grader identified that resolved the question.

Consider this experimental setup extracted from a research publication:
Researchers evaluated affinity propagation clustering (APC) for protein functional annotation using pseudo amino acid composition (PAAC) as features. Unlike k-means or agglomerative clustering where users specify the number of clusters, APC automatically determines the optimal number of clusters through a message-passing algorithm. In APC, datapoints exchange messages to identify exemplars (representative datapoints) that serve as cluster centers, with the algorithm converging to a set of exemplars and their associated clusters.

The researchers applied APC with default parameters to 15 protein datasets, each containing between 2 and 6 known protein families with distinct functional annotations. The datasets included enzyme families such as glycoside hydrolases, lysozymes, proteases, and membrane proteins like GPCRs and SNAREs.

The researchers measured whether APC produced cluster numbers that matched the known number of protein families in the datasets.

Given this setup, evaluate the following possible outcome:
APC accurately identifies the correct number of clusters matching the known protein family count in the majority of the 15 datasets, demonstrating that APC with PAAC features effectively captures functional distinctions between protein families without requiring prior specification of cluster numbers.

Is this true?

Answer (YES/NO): NO